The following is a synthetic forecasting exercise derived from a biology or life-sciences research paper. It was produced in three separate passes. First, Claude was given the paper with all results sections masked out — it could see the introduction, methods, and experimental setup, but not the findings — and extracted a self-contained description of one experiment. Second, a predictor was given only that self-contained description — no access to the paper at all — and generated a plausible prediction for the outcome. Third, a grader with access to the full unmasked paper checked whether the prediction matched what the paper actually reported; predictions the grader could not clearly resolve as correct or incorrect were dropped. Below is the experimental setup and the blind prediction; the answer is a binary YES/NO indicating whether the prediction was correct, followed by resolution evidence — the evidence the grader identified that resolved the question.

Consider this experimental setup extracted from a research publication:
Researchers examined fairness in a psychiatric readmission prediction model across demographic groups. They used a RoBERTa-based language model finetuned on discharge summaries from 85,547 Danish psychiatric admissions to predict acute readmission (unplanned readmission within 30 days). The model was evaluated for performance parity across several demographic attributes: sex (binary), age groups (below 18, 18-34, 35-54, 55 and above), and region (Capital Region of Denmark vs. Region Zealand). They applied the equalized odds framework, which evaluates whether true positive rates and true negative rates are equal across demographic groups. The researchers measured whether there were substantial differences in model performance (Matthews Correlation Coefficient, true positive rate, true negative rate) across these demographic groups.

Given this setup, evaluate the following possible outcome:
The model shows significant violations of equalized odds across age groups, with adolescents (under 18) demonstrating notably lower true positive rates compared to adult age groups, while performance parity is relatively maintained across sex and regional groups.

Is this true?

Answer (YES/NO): NO